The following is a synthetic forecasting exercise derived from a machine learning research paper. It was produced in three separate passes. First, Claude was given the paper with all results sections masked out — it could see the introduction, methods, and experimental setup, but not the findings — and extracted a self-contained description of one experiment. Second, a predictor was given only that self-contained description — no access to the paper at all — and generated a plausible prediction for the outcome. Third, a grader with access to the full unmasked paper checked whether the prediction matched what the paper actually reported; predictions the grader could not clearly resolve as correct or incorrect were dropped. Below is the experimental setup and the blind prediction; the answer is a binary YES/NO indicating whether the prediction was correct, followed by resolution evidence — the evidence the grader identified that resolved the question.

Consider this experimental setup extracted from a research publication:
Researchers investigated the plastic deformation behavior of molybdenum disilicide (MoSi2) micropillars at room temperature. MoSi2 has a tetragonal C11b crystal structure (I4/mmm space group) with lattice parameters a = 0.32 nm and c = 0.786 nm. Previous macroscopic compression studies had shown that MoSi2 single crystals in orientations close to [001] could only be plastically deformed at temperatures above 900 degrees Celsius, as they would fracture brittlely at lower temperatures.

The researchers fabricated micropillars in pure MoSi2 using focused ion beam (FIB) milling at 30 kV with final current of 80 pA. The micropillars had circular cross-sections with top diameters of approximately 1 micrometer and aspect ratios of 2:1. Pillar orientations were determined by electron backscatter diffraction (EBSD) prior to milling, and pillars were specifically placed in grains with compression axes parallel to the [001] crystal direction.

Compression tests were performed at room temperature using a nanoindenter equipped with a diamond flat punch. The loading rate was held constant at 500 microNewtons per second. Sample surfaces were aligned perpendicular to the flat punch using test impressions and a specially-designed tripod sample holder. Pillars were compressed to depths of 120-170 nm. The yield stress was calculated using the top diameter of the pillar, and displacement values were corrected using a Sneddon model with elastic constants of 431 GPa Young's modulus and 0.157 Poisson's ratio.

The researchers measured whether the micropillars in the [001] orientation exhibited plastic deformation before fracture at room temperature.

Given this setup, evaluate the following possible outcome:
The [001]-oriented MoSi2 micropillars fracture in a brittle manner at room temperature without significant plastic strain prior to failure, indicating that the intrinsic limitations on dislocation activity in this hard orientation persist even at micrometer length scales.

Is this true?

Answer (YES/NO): NO